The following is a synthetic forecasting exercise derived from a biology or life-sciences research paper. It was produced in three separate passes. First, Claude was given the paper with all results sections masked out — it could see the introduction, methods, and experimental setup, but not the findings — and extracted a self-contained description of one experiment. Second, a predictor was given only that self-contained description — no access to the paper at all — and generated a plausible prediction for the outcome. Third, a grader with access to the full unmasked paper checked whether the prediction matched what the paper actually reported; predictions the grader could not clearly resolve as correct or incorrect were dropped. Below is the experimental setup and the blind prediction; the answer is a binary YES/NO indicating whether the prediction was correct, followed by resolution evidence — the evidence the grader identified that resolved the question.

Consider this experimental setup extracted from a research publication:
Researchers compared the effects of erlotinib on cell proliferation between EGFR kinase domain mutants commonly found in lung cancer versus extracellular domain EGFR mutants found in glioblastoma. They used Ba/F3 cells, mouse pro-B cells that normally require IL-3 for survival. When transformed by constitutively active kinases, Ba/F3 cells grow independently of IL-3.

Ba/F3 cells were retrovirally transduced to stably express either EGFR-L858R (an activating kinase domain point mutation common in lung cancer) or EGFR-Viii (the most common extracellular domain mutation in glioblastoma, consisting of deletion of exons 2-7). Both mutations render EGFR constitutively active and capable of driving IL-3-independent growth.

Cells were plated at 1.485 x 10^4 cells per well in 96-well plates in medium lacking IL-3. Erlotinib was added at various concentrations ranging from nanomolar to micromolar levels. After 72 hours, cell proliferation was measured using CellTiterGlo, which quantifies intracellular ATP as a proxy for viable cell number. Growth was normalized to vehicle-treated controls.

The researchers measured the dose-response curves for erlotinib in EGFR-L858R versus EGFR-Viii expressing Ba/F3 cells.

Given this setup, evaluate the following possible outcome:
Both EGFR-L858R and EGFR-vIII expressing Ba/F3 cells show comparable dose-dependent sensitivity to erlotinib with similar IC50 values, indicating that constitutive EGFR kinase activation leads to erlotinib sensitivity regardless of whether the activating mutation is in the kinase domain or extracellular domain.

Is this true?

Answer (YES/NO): NO